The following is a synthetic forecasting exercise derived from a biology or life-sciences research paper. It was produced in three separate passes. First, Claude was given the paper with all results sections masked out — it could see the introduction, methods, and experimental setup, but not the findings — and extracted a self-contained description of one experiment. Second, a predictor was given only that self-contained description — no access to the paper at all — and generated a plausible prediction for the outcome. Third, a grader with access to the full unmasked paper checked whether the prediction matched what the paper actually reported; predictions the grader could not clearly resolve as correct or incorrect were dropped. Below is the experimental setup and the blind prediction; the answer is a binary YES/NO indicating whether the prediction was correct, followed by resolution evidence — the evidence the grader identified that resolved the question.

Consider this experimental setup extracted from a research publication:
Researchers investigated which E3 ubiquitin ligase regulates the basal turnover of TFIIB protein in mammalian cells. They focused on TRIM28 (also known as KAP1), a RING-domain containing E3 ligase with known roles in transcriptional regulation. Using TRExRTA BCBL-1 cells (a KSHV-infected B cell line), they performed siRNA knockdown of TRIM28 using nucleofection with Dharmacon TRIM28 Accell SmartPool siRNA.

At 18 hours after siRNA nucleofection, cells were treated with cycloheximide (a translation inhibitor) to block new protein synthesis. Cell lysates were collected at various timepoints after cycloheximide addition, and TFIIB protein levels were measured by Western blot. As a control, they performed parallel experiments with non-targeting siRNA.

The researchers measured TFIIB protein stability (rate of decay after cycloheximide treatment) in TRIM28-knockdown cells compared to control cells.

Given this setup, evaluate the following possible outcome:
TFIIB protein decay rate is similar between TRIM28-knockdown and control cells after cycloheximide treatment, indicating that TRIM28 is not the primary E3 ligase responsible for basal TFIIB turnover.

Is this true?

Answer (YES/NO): NO